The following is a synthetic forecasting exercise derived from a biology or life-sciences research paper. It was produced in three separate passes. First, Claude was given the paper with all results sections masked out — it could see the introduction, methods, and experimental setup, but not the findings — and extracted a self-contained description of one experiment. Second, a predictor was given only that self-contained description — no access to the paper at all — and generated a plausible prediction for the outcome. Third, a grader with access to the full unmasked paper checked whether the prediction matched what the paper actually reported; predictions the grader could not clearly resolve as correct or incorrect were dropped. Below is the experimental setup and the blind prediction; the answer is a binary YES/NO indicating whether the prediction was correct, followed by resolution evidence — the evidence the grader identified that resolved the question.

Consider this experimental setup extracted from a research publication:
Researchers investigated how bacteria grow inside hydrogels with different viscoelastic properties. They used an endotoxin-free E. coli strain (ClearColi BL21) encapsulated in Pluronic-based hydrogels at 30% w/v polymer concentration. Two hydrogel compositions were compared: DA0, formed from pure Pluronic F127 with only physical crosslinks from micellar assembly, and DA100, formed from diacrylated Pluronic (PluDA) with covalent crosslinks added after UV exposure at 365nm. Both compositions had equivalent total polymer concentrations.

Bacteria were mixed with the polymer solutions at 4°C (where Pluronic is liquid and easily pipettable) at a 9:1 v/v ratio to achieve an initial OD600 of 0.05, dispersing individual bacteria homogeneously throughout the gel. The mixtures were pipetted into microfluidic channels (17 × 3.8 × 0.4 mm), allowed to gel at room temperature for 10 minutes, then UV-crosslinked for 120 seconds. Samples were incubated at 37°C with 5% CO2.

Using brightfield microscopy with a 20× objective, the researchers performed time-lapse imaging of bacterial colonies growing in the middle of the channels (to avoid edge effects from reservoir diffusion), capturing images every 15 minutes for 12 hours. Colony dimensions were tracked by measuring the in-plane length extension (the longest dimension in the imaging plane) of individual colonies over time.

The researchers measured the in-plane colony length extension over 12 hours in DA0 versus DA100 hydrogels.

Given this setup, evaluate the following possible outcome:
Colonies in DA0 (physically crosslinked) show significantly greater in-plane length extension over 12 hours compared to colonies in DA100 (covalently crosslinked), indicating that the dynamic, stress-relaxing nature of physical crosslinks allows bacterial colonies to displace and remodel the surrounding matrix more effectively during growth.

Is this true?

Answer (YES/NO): YES